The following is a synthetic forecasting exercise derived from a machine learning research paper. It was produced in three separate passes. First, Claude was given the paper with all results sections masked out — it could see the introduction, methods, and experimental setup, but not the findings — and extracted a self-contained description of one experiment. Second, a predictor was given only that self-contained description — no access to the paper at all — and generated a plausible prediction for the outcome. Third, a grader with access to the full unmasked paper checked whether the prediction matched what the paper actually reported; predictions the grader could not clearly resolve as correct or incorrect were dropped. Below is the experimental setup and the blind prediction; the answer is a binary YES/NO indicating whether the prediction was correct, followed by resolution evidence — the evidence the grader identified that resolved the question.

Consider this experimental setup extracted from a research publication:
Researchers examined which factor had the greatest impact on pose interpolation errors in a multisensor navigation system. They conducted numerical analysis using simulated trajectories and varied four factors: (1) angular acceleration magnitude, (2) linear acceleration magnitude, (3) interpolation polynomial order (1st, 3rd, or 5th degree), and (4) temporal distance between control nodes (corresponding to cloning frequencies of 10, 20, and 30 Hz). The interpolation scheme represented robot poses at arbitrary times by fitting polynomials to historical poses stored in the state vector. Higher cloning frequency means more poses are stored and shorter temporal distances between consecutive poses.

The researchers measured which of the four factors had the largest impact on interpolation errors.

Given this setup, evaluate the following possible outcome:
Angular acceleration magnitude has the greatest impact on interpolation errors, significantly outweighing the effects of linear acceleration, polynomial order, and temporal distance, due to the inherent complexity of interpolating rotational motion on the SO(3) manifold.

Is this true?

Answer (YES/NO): NO